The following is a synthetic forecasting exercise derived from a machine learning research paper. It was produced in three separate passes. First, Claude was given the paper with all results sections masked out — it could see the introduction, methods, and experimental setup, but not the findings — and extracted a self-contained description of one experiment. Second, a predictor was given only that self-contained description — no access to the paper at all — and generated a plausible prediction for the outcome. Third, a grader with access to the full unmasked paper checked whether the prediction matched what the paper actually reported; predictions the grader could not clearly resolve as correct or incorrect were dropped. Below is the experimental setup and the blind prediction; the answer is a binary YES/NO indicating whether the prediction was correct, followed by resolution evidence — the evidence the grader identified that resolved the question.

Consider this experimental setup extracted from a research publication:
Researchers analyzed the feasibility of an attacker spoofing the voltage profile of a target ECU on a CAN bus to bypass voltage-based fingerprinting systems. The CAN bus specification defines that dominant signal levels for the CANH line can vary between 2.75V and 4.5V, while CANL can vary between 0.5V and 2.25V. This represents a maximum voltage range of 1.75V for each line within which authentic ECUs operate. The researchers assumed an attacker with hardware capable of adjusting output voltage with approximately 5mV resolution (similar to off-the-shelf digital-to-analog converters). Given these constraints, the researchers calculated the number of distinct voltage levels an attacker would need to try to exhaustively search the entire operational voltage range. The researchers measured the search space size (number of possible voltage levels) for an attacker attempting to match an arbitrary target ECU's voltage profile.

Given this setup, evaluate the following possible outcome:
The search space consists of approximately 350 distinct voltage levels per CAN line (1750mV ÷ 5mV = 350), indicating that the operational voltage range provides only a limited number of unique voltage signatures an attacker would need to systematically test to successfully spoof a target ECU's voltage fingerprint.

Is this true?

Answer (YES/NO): YES